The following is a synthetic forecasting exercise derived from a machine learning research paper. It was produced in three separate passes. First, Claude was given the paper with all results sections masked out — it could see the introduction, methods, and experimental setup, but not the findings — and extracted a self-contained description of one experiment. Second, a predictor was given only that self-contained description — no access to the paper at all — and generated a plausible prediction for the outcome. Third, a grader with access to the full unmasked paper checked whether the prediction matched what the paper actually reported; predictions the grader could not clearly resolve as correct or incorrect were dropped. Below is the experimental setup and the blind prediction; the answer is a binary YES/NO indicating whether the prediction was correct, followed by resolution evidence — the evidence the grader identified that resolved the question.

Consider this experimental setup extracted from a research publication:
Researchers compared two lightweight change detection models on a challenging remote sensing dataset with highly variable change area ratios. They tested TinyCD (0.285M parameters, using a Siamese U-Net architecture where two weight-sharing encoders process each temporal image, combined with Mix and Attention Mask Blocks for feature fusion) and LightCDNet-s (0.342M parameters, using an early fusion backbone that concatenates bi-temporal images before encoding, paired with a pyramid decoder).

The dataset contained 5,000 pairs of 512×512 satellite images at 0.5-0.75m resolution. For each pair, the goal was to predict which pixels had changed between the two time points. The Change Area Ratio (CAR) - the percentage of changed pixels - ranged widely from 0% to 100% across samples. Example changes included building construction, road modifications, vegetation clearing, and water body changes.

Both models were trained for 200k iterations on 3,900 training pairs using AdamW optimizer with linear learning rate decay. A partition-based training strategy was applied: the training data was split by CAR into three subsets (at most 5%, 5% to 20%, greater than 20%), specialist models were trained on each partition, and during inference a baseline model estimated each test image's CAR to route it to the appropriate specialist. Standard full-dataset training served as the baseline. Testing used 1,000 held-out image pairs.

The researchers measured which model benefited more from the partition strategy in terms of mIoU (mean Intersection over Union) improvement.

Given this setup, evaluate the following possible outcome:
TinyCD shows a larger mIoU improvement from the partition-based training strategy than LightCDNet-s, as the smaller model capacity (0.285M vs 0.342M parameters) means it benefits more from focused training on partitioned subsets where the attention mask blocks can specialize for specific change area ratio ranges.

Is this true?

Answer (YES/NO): NO